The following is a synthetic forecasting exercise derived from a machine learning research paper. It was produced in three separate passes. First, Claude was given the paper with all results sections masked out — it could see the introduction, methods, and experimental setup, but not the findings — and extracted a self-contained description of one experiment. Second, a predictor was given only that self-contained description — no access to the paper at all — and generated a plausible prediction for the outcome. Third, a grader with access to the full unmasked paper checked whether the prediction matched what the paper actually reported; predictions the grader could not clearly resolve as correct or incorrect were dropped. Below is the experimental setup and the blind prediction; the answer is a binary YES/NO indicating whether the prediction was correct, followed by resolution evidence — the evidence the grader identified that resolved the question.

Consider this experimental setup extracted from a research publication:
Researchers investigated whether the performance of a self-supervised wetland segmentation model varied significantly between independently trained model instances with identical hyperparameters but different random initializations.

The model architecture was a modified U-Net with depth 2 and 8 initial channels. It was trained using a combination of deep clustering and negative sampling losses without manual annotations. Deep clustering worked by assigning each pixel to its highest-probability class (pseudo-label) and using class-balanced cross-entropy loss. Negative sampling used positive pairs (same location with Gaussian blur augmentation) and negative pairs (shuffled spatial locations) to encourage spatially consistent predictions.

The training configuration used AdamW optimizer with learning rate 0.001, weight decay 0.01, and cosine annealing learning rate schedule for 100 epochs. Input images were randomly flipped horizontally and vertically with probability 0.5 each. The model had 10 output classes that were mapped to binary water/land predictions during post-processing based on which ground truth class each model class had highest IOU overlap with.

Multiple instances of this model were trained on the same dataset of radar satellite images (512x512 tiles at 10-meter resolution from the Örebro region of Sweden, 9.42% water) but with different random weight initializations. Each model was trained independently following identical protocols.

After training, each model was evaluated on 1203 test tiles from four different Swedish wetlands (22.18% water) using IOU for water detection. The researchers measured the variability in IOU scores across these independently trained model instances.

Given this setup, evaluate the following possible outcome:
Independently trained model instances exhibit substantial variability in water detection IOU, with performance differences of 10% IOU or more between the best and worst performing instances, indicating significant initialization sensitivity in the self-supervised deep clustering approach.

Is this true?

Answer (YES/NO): YES